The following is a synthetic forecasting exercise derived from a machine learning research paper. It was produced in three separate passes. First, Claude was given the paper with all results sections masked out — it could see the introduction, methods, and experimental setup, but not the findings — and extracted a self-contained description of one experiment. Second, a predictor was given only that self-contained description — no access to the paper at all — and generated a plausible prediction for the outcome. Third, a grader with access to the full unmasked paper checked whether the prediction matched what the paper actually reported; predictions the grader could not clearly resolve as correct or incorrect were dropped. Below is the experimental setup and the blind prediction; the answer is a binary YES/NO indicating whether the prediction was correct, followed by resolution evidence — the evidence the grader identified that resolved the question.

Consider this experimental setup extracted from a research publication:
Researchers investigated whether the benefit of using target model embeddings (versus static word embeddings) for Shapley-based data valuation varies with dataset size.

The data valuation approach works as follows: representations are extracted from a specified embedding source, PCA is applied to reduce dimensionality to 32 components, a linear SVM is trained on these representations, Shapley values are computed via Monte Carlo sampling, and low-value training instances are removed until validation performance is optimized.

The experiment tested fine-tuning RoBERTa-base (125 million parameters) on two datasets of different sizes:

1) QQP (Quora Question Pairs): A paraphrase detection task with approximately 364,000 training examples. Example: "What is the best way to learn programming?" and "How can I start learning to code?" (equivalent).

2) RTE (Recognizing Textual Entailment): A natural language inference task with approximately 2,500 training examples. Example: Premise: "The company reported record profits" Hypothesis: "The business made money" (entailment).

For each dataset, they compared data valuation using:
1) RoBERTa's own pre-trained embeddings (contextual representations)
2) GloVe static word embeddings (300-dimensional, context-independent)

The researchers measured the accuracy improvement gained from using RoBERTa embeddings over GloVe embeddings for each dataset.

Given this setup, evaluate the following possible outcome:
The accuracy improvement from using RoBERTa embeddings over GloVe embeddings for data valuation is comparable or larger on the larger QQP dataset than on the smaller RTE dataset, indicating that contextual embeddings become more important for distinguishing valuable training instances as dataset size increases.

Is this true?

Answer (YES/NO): NO